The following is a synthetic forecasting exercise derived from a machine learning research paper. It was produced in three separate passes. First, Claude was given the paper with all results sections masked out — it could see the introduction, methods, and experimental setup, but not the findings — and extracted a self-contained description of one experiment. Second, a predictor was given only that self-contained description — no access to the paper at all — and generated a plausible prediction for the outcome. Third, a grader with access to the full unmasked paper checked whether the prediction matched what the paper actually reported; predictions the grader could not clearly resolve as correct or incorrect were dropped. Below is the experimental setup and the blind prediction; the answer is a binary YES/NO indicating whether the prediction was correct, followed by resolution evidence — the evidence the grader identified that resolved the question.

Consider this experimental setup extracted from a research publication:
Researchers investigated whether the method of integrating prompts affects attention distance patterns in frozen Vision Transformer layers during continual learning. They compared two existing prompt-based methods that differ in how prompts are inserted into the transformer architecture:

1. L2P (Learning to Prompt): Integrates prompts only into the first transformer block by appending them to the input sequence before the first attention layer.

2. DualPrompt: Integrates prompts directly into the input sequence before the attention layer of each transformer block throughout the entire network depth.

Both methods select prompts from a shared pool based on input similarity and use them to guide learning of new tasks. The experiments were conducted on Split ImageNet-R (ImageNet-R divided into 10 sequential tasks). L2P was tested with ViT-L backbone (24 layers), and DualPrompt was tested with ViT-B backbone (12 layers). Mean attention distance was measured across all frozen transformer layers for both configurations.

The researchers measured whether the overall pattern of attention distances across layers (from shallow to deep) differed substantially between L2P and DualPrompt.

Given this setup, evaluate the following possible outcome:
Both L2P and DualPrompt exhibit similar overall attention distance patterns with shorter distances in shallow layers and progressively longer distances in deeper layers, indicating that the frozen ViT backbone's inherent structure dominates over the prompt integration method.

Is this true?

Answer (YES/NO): YES